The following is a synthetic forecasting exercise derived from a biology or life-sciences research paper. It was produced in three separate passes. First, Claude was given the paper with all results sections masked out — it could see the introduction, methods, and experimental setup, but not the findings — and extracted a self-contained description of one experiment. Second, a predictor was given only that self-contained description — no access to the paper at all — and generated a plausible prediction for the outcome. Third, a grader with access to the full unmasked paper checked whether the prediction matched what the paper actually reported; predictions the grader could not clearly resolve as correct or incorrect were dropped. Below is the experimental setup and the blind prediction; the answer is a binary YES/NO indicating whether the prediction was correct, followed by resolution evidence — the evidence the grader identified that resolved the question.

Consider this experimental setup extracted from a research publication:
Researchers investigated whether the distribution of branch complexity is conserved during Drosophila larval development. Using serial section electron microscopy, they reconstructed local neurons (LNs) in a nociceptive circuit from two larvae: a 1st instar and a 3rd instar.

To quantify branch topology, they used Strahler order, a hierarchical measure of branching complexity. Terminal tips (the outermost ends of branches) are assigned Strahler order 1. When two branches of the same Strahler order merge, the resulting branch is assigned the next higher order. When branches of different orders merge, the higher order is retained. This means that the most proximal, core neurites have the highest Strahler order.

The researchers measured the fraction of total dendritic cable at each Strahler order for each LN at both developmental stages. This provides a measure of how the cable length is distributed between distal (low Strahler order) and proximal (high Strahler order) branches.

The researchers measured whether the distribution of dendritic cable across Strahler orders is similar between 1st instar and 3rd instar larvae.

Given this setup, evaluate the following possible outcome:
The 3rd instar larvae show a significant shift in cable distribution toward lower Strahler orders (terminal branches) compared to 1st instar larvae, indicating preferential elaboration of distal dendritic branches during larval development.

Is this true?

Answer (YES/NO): NO